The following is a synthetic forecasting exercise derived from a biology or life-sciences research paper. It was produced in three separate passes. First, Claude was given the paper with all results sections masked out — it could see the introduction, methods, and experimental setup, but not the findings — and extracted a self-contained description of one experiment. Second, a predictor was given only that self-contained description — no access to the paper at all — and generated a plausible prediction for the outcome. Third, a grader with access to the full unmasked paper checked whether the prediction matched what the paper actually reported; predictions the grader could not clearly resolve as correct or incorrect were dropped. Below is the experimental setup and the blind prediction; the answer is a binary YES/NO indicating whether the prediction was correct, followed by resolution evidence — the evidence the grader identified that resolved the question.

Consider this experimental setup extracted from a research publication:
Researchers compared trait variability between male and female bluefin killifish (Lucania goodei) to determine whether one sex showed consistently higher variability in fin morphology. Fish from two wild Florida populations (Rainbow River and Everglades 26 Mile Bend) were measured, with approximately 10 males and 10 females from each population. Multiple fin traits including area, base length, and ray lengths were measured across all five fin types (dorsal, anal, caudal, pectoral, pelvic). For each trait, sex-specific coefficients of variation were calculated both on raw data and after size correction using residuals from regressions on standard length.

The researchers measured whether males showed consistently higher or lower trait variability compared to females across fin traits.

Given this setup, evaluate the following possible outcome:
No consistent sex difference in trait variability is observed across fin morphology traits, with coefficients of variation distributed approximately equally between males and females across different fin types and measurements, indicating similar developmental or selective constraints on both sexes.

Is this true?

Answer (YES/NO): YES